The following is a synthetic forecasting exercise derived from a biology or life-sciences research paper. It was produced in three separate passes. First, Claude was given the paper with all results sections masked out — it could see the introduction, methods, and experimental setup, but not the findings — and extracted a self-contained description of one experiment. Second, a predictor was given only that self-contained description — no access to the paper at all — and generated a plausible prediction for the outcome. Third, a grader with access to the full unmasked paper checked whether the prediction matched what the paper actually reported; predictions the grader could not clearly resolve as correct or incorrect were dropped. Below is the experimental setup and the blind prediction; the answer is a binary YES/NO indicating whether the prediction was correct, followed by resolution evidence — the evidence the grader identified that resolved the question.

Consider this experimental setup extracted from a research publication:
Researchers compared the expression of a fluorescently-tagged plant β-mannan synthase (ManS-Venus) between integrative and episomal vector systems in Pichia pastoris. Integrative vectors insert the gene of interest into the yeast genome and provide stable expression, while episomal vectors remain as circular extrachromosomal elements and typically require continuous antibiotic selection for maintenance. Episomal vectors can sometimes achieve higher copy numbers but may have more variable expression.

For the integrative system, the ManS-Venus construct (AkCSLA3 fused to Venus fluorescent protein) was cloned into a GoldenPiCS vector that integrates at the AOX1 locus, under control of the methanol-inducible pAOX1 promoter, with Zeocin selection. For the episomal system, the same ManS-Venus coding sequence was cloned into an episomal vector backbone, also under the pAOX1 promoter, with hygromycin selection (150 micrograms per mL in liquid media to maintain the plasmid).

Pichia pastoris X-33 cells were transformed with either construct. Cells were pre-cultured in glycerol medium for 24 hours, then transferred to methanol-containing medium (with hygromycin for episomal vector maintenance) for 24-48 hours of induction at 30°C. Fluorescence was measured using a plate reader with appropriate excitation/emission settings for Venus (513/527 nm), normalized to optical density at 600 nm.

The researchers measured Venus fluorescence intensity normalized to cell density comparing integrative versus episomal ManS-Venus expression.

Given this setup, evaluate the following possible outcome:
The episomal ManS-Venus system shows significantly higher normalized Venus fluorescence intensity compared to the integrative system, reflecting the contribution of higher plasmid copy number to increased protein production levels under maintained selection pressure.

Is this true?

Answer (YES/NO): NO